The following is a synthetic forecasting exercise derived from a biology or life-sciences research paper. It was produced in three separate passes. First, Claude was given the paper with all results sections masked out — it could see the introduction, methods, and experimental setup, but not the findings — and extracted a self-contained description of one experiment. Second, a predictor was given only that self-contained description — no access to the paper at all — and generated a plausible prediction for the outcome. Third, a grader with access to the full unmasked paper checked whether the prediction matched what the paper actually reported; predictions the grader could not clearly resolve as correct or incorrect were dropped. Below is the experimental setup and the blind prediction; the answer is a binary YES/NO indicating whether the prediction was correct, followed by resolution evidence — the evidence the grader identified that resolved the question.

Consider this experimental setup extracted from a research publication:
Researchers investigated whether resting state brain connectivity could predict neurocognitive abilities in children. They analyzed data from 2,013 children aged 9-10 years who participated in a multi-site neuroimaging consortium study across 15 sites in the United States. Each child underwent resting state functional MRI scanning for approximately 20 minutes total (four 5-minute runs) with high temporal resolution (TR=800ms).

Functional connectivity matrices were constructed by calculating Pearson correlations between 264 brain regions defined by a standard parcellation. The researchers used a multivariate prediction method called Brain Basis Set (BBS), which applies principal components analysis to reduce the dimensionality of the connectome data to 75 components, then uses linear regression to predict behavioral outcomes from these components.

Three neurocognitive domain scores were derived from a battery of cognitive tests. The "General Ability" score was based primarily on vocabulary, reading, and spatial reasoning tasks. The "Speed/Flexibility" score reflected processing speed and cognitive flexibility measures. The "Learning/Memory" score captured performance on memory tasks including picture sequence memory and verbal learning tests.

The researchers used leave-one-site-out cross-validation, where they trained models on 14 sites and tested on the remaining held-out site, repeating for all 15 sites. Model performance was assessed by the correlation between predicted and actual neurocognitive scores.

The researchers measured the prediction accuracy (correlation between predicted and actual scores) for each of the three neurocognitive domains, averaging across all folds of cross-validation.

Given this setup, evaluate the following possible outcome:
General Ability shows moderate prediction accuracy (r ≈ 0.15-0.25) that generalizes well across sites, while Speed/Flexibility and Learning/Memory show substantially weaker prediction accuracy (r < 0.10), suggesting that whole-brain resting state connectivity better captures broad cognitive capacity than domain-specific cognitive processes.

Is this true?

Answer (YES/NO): NO